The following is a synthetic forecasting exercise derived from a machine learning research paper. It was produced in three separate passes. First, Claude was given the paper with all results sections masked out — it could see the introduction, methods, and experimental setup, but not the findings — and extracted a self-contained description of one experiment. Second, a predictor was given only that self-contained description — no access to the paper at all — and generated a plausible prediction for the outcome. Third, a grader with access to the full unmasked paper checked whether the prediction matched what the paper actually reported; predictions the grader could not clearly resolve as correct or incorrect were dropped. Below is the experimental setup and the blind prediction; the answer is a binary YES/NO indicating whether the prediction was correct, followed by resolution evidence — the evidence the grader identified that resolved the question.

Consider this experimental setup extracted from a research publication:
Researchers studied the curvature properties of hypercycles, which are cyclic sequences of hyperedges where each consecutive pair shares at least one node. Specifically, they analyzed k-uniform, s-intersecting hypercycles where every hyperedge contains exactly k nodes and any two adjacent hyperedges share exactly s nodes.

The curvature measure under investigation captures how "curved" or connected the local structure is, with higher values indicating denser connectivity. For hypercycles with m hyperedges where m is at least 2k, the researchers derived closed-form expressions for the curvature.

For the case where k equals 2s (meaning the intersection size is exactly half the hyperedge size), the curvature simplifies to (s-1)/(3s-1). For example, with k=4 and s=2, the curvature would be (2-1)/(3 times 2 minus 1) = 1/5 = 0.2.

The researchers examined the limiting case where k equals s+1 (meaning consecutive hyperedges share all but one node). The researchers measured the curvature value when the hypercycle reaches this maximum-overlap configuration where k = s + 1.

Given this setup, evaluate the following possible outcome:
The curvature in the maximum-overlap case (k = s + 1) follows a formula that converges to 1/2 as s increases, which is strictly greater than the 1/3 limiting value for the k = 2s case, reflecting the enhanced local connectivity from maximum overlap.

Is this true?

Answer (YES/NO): NO